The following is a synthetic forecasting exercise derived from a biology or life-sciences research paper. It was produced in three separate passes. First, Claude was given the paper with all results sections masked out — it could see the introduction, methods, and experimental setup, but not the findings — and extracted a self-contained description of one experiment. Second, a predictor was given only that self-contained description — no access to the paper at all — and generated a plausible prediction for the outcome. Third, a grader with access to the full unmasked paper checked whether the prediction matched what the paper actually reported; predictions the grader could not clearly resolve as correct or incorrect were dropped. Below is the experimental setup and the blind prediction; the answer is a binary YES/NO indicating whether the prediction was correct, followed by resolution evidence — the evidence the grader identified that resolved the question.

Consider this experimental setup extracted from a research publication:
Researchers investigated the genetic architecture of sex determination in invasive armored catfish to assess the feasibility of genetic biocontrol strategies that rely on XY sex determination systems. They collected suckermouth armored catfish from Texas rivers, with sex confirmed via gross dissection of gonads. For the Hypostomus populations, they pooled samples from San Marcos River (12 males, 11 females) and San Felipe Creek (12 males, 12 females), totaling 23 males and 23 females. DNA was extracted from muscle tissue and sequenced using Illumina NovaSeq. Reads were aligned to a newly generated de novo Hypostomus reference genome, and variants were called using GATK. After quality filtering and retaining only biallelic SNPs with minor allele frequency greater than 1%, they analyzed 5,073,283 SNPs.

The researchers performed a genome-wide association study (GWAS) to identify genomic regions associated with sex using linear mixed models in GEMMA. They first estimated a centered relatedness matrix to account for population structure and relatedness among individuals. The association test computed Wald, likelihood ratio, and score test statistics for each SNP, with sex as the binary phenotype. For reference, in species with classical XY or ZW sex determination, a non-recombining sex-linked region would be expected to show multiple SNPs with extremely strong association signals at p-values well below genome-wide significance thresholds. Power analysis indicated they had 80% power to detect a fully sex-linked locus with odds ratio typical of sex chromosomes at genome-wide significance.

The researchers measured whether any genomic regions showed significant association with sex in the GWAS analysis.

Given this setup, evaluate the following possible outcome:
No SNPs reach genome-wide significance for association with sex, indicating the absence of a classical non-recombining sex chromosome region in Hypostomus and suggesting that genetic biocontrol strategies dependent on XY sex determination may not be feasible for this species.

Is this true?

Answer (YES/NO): YES